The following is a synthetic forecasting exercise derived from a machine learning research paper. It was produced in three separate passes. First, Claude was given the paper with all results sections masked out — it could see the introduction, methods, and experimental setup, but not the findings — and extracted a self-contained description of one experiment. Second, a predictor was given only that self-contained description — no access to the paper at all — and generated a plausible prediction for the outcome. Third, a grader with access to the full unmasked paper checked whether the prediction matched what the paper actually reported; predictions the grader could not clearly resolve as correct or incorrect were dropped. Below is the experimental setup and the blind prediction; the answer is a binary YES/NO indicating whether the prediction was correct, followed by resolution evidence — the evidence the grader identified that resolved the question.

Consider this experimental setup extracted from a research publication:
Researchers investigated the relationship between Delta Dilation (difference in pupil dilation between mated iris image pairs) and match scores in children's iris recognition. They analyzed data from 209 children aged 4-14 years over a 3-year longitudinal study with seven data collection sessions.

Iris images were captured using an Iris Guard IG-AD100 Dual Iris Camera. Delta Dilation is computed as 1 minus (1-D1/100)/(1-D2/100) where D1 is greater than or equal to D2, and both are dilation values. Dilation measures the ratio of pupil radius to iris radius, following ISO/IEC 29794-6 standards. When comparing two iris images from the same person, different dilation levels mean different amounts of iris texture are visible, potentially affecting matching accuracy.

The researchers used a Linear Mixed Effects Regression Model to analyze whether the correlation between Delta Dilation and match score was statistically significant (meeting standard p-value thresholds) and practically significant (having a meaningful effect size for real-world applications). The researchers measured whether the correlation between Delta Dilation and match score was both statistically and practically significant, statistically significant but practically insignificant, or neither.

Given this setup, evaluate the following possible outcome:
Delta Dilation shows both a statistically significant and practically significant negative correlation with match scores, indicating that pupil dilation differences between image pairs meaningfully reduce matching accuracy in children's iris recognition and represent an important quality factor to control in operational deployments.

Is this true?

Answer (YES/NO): YES